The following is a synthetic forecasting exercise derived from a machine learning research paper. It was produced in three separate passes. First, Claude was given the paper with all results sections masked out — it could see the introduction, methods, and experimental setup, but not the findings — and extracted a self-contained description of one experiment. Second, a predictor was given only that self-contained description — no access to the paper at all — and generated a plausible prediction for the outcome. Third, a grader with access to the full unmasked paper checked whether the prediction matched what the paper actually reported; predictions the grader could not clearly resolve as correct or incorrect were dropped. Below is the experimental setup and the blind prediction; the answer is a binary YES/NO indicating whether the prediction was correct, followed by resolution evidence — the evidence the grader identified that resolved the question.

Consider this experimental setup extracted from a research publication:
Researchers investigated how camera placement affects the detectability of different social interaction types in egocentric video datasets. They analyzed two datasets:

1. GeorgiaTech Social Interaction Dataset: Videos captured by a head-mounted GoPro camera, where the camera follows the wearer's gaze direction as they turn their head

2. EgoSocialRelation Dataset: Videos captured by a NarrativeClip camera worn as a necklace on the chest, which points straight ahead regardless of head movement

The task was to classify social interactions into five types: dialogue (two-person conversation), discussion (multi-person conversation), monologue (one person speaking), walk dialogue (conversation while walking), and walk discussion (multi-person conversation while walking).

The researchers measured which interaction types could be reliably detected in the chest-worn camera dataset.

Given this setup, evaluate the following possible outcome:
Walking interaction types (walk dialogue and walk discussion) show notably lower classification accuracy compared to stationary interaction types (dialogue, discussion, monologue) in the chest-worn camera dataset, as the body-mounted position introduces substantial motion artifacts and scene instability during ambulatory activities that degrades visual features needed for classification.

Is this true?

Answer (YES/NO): NO